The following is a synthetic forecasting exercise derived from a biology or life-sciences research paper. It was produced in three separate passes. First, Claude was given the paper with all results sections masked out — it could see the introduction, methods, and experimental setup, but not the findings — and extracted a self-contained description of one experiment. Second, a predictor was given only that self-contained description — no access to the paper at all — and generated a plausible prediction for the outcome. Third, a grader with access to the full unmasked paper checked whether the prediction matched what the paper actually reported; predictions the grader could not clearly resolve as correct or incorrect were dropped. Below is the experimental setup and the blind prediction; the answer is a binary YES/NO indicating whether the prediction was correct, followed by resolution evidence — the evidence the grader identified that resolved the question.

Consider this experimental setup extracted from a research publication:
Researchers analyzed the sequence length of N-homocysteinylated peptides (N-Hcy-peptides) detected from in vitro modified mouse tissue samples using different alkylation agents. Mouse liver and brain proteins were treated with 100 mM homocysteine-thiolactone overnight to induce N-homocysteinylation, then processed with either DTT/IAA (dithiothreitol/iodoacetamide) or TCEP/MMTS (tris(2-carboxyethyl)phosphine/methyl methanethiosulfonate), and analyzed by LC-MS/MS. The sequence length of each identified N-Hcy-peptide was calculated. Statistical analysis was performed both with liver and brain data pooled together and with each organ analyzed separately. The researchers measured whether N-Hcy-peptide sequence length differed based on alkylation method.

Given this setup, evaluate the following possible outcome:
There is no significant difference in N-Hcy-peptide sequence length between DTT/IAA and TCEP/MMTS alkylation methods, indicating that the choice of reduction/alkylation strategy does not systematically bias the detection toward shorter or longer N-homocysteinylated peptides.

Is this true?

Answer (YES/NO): NO